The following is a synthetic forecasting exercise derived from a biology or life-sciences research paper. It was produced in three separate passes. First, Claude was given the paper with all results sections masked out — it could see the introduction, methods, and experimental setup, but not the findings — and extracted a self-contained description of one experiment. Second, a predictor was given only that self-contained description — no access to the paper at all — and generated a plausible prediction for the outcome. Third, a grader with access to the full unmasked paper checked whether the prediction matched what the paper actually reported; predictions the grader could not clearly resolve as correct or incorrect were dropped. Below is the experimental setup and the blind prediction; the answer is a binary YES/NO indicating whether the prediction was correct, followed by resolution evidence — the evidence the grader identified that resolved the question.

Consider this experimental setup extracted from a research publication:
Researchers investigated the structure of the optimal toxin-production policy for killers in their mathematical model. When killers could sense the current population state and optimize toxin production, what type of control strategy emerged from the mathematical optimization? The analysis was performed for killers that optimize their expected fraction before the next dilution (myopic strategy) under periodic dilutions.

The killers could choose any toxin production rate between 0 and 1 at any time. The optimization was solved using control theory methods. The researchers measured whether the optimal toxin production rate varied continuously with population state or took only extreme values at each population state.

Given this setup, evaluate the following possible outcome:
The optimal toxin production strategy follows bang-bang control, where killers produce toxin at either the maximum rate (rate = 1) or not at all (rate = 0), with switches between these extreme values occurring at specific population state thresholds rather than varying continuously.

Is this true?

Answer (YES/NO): YES